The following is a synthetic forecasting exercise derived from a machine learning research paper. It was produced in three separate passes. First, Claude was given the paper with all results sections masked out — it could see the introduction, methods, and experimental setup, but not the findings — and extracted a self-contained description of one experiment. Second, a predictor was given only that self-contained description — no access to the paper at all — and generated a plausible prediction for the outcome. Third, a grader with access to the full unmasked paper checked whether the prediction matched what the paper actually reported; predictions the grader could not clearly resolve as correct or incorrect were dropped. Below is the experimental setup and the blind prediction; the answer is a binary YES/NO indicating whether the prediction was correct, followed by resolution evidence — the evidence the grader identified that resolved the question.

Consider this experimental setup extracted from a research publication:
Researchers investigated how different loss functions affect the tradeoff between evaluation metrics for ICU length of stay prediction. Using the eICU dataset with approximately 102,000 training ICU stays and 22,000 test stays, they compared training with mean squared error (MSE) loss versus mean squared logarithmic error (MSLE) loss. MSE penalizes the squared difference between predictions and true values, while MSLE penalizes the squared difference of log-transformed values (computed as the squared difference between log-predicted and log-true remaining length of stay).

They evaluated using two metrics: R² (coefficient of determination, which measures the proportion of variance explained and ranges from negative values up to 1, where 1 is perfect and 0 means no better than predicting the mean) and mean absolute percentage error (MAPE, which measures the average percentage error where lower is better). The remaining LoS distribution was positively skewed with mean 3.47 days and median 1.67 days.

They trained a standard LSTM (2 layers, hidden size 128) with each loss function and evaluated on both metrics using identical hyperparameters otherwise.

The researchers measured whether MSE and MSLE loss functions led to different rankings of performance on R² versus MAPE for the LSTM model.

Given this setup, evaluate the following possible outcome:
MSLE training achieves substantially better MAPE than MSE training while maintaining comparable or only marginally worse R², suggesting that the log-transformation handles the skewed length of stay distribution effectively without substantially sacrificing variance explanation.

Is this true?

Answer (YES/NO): NO